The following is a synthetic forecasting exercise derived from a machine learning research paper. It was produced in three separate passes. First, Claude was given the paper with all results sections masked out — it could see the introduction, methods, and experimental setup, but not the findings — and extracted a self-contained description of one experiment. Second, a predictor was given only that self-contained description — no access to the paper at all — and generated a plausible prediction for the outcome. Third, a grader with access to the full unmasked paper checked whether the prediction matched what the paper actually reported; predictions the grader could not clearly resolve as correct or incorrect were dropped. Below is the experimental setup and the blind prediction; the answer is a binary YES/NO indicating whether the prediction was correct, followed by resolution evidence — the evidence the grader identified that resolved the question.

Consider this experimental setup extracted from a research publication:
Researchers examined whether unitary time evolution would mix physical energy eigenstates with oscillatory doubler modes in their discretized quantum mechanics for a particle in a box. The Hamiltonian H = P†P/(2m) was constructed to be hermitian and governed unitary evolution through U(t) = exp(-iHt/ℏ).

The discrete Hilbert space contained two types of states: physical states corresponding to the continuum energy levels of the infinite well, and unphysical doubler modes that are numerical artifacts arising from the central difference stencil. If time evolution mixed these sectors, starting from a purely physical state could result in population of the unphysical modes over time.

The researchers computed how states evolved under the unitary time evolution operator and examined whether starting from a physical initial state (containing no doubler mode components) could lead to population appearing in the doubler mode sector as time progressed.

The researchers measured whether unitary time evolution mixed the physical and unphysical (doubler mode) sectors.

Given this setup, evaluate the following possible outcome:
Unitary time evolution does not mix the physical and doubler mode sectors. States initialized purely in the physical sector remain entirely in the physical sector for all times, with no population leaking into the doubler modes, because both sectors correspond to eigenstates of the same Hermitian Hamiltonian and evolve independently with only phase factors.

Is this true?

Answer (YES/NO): YES